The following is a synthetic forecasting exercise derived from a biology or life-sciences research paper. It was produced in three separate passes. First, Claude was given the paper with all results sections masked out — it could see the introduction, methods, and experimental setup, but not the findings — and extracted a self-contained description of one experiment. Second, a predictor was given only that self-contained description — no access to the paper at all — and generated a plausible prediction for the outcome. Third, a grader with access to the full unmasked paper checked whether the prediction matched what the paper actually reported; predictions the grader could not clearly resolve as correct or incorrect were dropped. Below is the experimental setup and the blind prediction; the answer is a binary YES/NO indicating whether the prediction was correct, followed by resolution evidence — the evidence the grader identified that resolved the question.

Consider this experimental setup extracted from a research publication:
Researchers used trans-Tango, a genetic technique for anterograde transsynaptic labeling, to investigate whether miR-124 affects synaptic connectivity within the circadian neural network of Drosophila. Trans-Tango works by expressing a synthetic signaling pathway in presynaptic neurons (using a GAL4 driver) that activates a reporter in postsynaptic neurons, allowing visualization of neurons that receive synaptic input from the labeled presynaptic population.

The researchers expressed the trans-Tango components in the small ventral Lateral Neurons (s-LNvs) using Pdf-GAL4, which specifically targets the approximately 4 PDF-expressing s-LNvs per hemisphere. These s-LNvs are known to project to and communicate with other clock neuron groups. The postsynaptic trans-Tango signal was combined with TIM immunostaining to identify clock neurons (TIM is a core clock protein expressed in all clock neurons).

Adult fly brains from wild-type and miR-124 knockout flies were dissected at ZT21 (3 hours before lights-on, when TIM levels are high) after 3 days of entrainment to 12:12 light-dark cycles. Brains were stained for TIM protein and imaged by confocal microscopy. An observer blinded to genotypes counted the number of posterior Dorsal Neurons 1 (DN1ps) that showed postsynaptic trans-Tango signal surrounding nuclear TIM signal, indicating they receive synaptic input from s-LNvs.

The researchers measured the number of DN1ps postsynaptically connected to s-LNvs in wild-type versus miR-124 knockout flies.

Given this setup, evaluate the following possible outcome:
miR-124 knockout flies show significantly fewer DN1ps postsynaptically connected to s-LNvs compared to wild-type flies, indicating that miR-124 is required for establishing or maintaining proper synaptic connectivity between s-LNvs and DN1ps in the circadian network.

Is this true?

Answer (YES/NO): NO